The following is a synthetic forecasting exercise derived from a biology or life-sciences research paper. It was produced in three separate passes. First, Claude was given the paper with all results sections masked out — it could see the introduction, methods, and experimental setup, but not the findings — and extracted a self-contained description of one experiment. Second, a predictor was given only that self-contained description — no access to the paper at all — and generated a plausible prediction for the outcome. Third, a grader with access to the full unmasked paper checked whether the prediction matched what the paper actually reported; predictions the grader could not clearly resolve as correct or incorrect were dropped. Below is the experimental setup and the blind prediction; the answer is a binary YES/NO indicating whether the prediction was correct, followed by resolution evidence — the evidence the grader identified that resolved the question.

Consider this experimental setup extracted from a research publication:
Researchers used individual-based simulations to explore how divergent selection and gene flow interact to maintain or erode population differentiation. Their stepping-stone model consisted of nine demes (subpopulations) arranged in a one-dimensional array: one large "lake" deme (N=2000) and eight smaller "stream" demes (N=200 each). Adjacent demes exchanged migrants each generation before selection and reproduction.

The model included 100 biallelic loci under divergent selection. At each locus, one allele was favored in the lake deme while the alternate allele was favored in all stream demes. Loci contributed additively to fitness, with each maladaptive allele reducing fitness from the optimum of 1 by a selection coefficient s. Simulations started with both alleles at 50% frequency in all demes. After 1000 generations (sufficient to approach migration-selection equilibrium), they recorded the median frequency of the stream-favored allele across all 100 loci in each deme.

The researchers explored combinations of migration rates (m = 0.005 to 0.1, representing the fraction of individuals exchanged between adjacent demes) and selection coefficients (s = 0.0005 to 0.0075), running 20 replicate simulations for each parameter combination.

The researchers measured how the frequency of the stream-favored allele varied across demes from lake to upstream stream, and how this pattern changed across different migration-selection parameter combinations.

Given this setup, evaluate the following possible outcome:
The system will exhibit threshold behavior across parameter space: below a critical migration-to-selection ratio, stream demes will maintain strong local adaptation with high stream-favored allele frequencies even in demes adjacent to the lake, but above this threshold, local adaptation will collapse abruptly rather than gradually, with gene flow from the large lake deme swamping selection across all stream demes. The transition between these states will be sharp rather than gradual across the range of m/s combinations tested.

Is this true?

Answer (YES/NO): NO